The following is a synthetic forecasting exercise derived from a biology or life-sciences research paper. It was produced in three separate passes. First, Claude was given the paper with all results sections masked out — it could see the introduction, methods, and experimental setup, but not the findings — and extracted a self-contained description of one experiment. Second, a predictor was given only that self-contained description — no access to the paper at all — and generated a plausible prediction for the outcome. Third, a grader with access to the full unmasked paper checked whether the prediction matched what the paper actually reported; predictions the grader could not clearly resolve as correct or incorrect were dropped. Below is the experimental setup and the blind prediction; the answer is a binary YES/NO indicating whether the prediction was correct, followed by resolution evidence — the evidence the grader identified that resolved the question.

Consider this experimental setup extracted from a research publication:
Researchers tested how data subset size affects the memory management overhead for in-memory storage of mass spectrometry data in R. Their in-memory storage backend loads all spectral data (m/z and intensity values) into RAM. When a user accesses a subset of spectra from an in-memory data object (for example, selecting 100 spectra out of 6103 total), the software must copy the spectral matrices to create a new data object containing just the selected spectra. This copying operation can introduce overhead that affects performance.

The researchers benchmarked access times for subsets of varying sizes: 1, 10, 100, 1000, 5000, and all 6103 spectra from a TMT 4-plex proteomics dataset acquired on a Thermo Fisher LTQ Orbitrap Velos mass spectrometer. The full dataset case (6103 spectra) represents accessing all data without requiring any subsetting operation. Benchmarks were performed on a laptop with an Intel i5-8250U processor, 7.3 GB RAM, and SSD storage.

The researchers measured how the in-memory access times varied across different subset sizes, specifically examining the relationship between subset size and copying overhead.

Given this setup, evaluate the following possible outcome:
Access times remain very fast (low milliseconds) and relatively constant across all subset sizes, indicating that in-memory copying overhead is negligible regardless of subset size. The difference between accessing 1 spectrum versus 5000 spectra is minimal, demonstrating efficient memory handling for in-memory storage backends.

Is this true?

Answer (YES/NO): NO